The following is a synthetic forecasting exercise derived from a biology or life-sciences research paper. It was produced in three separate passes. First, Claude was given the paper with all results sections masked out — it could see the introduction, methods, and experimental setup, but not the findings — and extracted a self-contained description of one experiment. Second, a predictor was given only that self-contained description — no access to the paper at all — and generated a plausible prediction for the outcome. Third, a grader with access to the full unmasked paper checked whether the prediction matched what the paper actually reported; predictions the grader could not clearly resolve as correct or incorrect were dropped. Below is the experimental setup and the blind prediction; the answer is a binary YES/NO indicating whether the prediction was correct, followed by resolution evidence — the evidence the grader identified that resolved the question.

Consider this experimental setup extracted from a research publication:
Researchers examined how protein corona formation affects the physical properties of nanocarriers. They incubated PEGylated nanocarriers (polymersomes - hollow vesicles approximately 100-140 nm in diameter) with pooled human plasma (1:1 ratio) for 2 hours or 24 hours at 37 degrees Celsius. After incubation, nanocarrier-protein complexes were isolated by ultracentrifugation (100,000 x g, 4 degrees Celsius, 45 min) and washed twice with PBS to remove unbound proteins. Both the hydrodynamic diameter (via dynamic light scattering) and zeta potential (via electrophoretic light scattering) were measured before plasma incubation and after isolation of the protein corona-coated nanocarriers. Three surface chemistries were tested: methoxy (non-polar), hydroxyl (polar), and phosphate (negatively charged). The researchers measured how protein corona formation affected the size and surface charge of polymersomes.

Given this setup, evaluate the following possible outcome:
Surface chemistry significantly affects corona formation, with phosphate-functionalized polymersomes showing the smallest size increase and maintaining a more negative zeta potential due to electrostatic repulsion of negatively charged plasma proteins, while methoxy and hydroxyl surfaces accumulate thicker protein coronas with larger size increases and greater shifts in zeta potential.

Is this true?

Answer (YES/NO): NO